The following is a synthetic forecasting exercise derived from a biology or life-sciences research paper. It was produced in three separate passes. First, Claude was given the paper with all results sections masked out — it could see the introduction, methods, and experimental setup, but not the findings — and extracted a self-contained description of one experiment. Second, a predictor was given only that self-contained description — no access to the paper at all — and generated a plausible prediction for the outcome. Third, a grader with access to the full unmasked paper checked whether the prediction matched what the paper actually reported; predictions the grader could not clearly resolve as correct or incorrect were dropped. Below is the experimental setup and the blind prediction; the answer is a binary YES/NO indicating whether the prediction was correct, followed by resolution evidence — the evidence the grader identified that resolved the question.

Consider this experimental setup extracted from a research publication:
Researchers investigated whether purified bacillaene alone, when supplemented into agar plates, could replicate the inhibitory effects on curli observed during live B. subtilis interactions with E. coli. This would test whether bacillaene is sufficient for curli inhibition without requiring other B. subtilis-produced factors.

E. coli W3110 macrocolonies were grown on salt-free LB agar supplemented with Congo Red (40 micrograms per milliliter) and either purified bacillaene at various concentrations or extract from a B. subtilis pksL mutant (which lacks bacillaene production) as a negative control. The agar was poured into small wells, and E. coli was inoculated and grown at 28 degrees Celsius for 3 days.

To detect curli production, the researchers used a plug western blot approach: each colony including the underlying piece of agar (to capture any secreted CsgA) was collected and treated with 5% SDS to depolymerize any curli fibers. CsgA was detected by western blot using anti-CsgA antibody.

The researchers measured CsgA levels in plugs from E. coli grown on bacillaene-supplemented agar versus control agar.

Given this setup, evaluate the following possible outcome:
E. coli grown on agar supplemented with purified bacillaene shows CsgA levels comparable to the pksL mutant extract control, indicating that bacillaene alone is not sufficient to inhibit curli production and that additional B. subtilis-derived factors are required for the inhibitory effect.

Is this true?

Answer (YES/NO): NO